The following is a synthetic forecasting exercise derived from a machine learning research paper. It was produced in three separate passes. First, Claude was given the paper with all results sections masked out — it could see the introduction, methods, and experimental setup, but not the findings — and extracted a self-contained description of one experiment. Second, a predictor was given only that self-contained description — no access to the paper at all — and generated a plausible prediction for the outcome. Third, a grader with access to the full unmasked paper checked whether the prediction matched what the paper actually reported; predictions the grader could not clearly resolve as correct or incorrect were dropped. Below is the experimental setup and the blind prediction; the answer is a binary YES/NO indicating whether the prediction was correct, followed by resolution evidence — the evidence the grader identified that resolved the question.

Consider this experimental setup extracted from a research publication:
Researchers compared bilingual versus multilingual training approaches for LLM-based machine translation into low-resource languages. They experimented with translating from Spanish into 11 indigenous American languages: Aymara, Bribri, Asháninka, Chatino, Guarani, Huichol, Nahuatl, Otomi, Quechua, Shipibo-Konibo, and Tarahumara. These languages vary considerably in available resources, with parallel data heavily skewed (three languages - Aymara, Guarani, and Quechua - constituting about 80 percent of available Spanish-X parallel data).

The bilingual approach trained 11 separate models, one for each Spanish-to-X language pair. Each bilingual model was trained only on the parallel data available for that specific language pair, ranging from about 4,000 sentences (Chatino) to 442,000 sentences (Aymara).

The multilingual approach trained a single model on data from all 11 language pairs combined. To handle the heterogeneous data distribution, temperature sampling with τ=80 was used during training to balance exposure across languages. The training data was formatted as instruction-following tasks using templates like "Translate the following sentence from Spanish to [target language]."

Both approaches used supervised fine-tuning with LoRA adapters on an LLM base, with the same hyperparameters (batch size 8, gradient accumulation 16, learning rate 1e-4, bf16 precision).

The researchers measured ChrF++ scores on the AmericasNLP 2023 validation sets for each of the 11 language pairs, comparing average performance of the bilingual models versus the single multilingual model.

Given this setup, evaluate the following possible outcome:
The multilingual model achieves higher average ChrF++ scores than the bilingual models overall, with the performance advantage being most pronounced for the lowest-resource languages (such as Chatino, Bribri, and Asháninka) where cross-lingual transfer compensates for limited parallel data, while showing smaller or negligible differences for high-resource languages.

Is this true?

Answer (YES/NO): NO